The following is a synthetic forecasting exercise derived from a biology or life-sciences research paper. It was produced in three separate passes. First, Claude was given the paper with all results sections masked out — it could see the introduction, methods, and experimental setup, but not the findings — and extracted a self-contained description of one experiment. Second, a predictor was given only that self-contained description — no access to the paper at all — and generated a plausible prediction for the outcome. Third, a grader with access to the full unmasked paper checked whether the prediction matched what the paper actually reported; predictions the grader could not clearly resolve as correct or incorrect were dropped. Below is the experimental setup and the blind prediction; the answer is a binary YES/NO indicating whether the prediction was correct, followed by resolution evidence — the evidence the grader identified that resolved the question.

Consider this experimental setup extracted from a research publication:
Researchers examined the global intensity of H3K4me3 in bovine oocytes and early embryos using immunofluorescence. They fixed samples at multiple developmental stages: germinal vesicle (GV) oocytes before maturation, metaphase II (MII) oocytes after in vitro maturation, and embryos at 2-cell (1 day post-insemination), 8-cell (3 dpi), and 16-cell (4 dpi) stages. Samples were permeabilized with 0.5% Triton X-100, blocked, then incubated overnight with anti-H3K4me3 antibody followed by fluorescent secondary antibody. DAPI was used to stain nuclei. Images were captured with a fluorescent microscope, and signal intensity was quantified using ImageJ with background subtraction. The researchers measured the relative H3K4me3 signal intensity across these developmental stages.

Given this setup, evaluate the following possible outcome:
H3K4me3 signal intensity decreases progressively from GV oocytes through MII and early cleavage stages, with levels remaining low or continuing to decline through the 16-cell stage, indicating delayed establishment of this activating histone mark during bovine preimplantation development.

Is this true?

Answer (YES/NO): NO